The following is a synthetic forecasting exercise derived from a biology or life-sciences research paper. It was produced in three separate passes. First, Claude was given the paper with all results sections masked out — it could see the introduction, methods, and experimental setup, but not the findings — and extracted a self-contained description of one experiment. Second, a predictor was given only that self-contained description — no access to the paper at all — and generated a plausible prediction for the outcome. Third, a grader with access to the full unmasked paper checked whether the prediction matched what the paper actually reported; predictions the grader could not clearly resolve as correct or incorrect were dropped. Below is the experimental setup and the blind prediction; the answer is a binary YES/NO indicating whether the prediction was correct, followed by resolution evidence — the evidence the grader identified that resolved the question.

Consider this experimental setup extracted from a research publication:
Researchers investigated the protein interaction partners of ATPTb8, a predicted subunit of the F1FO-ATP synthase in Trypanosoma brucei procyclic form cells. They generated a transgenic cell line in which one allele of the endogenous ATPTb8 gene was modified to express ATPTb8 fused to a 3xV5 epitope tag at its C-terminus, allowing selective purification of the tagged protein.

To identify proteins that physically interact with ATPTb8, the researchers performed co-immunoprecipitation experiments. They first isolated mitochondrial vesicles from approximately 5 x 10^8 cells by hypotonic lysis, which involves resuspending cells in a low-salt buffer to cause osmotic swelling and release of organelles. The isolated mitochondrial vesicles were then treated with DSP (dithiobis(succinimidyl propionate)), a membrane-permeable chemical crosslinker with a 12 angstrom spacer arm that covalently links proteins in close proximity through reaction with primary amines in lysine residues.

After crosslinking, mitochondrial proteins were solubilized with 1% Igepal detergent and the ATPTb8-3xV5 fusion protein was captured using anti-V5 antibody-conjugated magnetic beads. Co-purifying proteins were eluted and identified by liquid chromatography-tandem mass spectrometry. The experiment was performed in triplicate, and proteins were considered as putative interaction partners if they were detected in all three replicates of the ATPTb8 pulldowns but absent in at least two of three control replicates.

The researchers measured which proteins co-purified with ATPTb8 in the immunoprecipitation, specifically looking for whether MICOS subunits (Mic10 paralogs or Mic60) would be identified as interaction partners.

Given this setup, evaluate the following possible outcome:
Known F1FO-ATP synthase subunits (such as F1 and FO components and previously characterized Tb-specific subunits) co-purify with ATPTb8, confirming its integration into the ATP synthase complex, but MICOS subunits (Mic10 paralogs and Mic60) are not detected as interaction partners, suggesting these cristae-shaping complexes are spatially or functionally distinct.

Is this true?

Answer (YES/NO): NO